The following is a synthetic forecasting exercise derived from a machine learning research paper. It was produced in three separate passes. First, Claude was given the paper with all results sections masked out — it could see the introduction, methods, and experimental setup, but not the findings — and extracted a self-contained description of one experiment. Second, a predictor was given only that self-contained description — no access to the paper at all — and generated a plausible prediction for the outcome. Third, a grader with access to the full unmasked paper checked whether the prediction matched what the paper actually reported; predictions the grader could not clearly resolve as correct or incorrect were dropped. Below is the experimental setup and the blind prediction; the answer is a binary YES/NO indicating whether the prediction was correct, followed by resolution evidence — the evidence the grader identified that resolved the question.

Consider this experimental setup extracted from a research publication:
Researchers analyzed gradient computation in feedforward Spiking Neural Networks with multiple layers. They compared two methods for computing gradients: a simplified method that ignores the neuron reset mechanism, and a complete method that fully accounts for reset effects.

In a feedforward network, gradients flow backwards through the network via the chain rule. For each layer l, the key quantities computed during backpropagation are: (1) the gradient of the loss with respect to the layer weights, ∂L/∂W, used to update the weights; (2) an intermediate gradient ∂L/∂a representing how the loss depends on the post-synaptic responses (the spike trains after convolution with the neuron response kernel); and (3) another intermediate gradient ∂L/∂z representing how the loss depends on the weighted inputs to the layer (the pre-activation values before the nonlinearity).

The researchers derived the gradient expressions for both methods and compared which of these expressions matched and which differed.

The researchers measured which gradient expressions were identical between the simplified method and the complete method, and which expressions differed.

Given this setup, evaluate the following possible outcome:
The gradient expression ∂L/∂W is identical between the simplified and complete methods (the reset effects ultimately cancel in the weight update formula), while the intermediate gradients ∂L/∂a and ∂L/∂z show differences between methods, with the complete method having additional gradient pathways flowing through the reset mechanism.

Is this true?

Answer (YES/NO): NO